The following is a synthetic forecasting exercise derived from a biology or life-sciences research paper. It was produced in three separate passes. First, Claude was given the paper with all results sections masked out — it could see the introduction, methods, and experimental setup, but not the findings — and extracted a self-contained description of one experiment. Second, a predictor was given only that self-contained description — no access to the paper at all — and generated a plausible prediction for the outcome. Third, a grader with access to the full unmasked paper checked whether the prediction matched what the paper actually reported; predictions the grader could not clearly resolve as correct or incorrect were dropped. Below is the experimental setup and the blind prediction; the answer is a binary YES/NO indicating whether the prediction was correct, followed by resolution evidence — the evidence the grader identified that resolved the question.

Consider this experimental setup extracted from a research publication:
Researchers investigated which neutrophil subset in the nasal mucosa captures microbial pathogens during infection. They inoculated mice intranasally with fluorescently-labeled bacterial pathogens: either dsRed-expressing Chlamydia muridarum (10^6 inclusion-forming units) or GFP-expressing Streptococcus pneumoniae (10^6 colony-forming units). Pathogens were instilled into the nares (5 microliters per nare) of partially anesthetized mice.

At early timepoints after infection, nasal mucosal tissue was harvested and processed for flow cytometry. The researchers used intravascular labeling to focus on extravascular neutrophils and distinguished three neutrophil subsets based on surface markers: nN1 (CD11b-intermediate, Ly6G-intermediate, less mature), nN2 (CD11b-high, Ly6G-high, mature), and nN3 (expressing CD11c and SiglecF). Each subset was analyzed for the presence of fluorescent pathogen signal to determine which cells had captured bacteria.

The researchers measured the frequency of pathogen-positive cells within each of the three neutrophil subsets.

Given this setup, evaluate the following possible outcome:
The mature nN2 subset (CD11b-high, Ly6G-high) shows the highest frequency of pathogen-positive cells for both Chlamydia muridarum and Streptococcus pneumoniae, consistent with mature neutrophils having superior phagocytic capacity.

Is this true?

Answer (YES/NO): YES